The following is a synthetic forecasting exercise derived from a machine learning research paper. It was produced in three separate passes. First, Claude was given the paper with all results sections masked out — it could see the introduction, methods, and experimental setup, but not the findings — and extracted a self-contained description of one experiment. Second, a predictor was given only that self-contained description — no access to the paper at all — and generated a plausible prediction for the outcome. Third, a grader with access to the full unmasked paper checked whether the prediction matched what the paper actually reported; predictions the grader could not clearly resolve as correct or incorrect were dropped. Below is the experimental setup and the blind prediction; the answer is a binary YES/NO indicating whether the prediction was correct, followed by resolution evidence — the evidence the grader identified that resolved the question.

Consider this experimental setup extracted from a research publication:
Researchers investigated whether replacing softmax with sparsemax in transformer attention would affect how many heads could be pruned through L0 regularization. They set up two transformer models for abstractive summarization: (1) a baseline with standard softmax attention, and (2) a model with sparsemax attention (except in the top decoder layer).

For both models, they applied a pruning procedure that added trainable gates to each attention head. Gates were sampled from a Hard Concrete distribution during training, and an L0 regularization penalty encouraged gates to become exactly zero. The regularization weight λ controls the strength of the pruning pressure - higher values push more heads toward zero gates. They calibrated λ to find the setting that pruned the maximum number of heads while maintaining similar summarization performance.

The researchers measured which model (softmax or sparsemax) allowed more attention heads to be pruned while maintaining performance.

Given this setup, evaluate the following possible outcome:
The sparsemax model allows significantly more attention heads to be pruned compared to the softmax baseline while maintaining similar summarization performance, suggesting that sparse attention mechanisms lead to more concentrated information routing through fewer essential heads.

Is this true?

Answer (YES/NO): YES